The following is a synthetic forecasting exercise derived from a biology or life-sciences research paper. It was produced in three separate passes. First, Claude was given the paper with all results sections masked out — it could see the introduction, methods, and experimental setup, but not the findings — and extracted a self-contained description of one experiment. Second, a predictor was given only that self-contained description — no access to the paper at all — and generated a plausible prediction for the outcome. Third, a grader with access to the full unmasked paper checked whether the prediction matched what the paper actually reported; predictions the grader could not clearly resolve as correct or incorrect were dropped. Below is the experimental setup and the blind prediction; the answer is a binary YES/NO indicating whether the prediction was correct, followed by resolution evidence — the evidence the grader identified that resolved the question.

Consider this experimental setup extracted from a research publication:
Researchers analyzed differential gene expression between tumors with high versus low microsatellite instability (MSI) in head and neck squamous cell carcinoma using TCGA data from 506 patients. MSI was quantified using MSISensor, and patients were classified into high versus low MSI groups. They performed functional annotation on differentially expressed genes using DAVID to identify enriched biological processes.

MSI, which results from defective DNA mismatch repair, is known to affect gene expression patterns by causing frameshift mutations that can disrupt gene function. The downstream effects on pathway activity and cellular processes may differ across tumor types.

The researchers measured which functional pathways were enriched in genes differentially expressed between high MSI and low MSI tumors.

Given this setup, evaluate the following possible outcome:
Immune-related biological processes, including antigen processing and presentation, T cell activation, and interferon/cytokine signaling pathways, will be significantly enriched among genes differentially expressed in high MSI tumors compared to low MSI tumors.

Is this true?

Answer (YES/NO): NO